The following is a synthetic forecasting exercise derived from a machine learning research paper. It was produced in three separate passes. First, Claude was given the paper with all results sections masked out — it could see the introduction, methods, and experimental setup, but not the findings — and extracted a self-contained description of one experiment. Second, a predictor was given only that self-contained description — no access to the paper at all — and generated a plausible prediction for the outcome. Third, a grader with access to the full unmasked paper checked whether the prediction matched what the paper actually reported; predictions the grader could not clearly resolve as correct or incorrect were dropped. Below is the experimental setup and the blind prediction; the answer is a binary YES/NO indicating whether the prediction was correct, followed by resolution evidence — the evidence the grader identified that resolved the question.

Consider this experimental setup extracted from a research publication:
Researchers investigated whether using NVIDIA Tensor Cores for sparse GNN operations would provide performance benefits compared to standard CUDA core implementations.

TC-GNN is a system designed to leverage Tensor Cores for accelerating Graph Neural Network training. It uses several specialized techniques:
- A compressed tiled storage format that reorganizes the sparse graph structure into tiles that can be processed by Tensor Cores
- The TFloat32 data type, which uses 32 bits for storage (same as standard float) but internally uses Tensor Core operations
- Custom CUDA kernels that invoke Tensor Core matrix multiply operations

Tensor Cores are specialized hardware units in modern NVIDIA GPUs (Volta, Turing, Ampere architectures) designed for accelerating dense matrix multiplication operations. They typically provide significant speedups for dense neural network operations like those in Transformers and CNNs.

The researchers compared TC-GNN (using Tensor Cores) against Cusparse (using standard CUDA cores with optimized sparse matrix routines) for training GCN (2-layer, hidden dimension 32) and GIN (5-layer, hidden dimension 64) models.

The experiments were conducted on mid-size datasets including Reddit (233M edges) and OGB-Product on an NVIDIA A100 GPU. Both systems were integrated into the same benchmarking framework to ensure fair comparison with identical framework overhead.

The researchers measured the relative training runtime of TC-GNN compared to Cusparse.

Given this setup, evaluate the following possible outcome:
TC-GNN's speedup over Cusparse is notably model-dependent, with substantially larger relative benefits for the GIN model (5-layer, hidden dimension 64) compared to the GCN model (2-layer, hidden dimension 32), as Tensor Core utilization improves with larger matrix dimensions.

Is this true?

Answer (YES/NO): NO